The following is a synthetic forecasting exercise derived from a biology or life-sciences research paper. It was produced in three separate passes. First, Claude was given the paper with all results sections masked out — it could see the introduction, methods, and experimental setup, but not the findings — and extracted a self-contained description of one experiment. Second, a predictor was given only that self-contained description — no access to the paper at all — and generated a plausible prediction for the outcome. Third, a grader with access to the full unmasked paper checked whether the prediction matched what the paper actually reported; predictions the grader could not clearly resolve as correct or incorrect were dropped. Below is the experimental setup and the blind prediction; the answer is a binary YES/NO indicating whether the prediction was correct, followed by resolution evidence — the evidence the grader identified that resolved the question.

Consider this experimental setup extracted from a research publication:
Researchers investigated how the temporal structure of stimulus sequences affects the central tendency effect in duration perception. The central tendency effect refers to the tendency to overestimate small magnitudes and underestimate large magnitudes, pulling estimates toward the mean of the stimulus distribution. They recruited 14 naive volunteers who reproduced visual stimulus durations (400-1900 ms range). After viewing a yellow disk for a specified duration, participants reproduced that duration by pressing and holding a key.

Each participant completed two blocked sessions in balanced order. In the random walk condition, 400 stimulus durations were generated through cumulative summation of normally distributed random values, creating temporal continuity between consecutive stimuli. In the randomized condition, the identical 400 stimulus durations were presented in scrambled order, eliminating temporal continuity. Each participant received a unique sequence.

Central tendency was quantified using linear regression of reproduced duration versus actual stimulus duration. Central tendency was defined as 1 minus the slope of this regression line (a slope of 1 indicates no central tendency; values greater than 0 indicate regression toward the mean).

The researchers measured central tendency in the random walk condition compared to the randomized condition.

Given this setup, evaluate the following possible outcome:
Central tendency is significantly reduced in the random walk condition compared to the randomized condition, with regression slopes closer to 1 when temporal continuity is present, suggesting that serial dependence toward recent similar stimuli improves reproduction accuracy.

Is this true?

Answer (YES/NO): YES